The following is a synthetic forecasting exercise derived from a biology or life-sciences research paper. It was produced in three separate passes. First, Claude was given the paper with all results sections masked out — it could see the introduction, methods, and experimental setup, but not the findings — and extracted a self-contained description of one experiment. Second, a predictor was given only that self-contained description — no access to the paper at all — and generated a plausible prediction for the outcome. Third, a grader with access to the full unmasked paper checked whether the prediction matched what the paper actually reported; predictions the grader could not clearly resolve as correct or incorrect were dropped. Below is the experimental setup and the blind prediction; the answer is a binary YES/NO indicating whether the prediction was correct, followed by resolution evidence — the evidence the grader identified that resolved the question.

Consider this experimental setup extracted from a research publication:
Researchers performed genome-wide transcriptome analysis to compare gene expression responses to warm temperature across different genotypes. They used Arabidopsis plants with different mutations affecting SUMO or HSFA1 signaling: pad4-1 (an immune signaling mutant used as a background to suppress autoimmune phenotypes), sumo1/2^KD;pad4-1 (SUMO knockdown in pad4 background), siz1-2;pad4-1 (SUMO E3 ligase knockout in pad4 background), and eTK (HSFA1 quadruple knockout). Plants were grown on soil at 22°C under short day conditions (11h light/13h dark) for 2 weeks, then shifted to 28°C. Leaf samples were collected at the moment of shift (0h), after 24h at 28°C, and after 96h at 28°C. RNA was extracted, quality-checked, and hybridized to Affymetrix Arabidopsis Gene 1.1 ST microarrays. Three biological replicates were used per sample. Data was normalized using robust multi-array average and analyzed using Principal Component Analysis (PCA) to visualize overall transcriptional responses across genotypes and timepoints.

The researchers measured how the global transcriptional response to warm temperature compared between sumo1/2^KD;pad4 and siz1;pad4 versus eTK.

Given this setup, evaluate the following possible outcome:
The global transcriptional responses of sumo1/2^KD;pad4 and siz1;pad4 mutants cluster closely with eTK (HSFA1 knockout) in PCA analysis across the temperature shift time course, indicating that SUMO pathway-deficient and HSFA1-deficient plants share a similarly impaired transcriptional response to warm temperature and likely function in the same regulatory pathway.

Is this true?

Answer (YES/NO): NO